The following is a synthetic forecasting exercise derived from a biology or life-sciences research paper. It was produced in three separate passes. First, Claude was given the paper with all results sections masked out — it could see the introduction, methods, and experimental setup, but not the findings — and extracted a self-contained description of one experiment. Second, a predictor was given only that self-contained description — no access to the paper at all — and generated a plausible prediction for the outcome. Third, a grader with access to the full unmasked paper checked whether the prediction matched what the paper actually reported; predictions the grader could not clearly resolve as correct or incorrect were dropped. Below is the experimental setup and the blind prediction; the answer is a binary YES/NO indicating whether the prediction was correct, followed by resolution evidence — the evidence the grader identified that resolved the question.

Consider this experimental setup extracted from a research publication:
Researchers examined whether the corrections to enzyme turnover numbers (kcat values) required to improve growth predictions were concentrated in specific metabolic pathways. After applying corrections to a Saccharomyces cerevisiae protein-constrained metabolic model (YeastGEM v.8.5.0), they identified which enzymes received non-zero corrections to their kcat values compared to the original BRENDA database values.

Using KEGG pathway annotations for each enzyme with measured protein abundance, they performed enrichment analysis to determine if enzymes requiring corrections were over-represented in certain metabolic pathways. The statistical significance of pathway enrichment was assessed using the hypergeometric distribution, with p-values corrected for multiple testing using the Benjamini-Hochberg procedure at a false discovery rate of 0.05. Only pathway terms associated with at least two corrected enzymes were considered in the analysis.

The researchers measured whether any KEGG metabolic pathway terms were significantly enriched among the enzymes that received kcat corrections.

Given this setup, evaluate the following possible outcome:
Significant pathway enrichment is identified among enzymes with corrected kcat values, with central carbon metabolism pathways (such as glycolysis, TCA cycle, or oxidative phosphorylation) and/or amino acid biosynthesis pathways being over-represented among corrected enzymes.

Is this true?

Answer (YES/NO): YES